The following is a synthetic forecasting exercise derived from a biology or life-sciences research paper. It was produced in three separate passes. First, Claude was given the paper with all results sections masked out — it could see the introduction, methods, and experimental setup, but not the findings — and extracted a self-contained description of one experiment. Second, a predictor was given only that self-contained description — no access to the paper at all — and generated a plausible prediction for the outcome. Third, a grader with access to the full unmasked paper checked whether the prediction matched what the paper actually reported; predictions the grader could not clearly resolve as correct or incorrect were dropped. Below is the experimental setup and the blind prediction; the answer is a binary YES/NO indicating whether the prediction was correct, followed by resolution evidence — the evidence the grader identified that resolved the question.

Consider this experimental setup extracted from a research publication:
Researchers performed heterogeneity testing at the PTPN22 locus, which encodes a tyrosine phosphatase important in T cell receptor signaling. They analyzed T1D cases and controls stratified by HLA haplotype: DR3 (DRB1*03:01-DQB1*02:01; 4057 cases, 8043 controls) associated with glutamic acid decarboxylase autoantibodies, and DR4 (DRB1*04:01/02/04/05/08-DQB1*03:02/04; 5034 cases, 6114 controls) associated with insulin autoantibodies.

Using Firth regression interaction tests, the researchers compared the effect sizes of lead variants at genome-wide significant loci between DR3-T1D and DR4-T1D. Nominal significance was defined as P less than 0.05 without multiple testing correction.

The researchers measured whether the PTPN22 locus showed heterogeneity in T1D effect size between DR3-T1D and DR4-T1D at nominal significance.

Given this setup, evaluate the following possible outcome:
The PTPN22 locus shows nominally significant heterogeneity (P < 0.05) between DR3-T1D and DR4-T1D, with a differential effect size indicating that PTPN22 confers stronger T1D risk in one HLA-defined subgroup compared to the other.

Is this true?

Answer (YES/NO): YES